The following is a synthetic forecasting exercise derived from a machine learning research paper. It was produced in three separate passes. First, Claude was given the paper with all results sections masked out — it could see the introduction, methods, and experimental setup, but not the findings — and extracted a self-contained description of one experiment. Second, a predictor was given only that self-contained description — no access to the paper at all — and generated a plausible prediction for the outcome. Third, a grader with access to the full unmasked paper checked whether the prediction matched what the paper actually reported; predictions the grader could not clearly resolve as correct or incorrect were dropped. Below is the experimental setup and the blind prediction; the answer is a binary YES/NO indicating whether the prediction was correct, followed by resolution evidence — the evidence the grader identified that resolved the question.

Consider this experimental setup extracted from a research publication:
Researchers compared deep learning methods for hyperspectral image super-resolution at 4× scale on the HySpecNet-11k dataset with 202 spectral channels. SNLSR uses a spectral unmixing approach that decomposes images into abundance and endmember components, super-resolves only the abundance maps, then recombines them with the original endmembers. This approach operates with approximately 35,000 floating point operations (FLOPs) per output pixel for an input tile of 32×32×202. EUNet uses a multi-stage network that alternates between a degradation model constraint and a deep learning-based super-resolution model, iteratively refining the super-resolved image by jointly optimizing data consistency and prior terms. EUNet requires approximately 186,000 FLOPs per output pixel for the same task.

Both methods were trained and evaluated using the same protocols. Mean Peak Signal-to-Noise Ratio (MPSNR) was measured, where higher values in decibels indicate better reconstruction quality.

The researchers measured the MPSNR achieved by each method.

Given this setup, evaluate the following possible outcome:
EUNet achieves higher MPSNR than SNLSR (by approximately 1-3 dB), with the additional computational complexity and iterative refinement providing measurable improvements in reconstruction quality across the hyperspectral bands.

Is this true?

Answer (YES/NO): NO